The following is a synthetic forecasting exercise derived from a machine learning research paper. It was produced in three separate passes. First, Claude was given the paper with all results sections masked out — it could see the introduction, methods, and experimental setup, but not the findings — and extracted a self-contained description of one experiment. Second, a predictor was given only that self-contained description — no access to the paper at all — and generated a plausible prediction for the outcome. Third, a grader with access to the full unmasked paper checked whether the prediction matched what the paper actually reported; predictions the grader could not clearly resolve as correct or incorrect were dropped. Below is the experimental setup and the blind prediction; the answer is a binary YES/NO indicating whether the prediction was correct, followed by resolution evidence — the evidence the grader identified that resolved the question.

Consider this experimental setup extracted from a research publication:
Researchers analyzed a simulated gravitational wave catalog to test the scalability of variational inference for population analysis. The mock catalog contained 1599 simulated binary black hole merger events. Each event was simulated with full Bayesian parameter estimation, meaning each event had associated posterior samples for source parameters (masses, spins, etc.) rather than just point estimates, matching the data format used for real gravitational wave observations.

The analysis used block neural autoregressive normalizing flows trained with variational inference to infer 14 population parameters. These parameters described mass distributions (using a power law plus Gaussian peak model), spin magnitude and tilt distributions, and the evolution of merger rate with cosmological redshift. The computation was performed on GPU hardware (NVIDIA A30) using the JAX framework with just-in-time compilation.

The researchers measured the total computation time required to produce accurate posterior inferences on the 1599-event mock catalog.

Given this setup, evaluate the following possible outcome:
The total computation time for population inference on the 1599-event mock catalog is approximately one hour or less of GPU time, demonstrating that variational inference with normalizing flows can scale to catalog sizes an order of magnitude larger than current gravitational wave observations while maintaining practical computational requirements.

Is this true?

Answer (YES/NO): YES